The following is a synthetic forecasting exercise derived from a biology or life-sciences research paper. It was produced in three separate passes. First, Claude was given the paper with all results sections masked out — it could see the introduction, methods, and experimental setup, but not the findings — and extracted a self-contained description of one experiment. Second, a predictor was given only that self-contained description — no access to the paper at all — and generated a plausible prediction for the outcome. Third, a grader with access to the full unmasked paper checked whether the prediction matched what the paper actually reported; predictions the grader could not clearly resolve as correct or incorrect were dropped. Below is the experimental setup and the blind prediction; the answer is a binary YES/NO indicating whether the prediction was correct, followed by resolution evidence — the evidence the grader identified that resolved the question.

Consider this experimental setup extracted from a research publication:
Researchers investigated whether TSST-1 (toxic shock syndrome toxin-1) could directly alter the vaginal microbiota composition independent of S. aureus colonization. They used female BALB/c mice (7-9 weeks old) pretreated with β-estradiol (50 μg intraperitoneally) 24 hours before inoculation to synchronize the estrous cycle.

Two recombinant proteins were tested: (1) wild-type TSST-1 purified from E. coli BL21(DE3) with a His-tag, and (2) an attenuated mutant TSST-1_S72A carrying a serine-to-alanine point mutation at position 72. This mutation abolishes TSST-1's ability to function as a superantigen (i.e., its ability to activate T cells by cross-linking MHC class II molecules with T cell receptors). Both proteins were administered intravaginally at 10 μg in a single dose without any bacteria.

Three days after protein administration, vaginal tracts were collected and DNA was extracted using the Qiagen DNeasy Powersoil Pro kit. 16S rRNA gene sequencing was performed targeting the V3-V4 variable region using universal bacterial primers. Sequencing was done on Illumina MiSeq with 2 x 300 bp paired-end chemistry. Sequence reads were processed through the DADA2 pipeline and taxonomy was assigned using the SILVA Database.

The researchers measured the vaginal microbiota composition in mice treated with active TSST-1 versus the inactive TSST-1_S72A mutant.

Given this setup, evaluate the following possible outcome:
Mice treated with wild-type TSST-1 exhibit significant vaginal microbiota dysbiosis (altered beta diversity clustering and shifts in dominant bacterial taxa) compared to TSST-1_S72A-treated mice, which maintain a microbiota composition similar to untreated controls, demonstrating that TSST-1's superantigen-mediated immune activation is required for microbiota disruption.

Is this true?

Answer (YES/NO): NO